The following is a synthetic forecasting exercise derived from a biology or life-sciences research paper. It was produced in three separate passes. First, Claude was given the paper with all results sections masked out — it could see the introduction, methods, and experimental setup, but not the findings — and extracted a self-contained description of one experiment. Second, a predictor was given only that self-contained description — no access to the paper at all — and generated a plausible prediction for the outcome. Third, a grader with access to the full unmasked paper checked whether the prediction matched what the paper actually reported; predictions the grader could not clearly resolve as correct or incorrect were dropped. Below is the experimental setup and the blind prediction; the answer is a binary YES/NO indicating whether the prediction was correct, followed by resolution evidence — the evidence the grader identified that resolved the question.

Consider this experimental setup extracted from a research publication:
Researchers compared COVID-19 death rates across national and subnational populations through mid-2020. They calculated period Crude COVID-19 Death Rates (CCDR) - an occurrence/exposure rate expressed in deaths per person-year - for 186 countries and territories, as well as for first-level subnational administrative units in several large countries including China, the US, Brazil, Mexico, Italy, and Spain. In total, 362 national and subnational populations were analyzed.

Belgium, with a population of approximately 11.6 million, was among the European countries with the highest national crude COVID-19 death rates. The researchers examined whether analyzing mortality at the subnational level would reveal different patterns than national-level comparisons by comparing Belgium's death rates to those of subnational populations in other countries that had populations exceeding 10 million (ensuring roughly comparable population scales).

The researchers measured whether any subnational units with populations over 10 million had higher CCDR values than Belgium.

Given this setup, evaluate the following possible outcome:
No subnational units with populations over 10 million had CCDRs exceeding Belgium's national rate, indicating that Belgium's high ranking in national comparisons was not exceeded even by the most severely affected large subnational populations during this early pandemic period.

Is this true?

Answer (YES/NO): NO